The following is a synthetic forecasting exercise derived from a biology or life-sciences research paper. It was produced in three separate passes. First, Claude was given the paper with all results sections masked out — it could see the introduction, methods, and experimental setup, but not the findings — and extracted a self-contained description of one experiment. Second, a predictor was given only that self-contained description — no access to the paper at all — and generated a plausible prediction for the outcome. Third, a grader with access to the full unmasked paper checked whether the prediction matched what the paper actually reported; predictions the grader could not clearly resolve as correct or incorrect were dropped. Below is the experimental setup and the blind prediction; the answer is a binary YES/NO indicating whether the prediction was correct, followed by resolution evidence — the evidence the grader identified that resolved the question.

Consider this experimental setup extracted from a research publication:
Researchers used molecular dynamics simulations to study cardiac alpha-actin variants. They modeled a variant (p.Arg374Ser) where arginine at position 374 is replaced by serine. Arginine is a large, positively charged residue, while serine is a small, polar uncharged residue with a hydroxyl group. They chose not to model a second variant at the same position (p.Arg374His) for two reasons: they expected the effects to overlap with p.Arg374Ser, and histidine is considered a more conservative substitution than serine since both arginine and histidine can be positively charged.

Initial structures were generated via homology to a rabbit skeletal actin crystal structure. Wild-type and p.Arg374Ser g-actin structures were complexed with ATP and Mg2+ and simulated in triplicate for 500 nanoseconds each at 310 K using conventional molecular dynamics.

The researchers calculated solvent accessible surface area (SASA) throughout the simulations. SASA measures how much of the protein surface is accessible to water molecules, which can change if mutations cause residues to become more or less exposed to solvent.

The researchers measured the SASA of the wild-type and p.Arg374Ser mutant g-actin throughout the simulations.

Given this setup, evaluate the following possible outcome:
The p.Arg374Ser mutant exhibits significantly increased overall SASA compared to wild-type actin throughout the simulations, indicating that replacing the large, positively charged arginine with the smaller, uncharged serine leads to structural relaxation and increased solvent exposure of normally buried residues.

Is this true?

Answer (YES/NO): NO